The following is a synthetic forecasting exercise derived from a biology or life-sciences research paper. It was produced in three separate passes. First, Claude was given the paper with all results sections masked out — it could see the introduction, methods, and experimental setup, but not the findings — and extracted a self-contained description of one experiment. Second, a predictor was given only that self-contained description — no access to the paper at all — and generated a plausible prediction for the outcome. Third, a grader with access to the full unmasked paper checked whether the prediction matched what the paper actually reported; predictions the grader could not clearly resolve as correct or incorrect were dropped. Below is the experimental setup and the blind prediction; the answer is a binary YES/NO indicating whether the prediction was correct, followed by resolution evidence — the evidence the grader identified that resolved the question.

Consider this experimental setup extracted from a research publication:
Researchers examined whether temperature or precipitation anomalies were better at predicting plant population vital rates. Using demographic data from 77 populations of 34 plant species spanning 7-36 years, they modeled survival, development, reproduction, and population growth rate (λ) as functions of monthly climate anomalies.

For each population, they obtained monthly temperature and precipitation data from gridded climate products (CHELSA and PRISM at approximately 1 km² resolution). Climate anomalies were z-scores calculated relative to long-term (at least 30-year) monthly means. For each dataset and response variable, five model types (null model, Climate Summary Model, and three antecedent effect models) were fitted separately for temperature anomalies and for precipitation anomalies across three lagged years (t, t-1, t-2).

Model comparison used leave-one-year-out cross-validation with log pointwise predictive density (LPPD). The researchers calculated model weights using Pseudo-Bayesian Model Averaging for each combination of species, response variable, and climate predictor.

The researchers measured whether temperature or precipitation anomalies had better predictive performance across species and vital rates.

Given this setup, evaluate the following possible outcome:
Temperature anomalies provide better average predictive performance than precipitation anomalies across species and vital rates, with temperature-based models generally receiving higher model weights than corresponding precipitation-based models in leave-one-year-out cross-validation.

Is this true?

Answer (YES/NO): NO